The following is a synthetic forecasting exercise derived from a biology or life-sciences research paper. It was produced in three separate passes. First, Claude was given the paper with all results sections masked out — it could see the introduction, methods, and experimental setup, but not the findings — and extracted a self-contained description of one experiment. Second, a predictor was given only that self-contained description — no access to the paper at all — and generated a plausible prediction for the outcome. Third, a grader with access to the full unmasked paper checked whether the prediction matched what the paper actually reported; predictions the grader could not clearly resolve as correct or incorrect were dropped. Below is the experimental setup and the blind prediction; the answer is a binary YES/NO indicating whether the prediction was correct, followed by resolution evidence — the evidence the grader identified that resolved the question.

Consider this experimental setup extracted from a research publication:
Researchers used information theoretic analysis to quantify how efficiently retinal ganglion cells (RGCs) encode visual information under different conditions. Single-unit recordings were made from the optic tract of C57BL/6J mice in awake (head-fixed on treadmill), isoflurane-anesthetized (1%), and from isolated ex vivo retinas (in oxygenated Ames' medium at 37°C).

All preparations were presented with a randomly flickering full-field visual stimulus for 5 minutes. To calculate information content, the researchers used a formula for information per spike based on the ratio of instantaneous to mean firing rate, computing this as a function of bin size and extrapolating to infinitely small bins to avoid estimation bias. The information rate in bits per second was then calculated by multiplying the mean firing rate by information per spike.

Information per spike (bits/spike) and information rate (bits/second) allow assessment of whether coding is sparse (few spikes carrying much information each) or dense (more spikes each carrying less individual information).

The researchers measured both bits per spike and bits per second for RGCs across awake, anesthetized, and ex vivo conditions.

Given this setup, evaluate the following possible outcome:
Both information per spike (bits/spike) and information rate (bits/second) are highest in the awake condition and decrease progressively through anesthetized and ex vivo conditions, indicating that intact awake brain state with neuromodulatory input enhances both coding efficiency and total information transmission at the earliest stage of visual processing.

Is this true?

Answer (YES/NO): NO